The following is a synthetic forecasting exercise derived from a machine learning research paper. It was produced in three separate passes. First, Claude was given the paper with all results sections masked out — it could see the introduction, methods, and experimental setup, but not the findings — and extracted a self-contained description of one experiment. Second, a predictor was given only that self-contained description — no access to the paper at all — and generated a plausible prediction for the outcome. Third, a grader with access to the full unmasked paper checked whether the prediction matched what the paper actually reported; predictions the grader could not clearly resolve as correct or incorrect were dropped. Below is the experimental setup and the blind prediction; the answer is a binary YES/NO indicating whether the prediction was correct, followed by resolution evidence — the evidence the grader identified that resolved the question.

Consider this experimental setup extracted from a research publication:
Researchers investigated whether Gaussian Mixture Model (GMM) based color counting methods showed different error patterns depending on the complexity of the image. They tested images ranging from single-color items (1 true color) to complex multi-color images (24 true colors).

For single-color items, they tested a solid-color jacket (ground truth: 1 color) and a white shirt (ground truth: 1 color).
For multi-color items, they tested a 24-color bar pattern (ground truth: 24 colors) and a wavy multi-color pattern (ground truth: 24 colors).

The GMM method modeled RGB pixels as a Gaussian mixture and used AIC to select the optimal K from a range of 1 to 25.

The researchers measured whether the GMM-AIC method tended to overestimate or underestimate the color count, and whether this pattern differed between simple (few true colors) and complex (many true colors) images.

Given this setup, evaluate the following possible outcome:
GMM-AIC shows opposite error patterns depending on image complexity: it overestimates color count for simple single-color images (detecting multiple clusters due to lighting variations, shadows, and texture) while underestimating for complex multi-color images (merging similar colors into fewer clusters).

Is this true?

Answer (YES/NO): YES